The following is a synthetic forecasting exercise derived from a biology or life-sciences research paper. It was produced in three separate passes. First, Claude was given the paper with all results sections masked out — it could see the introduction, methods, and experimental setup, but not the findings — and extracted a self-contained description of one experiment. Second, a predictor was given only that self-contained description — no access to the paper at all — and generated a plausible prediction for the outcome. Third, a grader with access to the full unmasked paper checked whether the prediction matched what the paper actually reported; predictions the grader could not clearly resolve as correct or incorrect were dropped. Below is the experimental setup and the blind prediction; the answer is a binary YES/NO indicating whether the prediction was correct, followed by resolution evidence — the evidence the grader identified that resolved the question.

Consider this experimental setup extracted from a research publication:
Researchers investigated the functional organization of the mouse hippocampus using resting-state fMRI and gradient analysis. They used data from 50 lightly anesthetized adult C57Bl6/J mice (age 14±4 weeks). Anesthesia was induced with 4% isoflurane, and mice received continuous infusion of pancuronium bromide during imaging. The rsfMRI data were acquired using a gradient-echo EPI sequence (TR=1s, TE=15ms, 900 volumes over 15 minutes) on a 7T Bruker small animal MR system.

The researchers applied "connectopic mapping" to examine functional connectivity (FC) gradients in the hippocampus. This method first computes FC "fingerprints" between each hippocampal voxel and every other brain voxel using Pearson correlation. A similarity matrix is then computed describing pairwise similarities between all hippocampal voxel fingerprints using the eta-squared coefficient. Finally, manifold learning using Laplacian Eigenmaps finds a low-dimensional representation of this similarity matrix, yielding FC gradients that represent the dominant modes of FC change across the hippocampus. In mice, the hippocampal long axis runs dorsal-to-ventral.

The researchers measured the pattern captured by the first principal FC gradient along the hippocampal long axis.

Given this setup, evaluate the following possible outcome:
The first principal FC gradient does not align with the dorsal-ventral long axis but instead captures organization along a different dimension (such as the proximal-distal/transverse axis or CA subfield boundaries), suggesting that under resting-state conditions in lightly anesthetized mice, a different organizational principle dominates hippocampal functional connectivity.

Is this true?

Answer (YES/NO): NO